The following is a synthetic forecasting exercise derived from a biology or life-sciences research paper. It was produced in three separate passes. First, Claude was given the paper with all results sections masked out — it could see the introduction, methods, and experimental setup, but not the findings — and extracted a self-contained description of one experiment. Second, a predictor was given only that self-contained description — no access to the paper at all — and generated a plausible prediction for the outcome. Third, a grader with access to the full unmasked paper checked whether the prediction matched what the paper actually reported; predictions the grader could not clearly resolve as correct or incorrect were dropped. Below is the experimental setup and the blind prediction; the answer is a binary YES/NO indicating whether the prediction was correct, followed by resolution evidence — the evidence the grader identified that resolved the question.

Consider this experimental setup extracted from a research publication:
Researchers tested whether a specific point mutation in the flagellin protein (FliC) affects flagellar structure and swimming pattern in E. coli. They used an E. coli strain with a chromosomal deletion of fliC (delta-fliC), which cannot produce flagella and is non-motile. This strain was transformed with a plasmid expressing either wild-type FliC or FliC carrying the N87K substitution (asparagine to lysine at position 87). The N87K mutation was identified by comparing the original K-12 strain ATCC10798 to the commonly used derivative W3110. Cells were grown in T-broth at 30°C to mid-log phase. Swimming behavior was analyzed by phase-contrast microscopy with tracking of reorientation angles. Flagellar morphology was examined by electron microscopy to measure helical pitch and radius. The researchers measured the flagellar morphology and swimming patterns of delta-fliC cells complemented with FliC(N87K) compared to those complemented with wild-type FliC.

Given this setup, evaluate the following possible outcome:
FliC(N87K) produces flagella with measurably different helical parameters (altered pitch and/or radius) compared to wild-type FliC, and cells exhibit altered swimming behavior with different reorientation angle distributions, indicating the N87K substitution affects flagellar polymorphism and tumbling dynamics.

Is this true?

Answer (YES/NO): YES